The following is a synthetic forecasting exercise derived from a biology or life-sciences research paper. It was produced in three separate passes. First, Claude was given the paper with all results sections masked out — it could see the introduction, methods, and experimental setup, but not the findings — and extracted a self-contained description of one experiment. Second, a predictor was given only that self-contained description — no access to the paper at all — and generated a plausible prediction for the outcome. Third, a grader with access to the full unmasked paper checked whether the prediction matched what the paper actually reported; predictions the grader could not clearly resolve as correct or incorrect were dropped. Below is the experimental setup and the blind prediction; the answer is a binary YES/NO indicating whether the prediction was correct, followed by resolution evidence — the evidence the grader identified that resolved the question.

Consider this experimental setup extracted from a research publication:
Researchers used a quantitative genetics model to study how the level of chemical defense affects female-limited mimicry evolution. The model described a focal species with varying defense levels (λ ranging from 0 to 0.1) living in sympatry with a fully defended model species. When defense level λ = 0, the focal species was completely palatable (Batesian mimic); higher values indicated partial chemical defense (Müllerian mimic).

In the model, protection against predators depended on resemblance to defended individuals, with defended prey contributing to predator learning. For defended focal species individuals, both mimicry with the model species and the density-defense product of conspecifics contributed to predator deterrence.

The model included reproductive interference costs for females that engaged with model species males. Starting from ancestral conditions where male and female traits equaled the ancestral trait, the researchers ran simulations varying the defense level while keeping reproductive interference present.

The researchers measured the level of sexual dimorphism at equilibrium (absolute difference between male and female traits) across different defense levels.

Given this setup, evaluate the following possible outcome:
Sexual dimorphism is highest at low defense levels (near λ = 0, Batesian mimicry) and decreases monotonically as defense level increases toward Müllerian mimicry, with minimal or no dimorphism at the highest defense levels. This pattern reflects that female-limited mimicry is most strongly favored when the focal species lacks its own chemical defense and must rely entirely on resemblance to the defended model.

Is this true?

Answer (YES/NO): NO